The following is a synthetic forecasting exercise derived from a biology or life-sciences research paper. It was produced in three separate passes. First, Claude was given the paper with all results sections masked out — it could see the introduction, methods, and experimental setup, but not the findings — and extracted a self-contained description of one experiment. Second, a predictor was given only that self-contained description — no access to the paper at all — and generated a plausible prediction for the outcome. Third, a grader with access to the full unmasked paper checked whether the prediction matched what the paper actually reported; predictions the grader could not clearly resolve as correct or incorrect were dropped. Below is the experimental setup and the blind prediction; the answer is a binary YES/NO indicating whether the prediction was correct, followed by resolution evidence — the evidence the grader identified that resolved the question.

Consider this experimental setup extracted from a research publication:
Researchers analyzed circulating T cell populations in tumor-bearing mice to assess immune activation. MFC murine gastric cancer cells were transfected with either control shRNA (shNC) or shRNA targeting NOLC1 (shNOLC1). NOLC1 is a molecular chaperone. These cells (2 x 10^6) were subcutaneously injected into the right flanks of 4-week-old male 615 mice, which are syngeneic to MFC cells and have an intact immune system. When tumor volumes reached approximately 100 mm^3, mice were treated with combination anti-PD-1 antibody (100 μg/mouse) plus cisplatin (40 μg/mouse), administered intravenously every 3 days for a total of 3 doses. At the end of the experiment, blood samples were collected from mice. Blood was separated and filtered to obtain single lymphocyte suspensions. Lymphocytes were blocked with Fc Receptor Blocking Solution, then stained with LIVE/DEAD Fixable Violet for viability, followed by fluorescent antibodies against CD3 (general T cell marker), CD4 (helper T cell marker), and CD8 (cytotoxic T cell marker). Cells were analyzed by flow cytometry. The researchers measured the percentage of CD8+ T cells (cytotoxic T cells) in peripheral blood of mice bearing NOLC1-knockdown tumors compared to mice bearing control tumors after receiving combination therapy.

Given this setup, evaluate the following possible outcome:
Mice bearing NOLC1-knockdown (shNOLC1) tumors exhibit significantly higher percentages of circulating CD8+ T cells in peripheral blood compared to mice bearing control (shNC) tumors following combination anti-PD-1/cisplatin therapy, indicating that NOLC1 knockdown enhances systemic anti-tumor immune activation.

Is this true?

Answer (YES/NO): YES